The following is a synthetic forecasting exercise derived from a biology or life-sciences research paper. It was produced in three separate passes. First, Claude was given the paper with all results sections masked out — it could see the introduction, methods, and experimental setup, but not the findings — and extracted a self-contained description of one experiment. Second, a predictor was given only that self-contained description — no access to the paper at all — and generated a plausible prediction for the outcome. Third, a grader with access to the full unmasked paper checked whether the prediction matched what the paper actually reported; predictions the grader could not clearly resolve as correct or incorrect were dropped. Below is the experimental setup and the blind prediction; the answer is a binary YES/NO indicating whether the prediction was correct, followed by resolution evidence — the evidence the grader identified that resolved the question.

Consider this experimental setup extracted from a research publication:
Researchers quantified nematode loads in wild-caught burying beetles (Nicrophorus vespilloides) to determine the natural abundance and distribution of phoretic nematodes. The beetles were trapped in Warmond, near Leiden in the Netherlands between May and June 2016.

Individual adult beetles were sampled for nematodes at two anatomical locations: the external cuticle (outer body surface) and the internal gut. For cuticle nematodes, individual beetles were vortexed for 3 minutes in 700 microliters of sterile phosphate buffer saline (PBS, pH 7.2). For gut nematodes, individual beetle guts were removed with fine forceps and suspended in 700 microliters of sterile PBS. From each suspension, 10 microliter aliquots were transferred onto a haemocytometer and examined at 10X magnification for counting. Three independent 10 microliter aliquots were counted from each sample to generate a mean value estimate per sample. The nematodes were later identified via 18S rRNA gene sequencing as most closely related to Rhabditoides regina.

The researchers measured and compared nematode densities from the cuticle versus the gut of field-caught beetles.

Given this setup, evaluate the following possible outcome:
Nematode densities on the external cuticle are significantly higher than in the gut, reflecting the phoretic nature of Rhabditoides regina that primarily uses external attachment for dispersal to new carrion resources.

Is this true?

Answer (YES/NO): NO